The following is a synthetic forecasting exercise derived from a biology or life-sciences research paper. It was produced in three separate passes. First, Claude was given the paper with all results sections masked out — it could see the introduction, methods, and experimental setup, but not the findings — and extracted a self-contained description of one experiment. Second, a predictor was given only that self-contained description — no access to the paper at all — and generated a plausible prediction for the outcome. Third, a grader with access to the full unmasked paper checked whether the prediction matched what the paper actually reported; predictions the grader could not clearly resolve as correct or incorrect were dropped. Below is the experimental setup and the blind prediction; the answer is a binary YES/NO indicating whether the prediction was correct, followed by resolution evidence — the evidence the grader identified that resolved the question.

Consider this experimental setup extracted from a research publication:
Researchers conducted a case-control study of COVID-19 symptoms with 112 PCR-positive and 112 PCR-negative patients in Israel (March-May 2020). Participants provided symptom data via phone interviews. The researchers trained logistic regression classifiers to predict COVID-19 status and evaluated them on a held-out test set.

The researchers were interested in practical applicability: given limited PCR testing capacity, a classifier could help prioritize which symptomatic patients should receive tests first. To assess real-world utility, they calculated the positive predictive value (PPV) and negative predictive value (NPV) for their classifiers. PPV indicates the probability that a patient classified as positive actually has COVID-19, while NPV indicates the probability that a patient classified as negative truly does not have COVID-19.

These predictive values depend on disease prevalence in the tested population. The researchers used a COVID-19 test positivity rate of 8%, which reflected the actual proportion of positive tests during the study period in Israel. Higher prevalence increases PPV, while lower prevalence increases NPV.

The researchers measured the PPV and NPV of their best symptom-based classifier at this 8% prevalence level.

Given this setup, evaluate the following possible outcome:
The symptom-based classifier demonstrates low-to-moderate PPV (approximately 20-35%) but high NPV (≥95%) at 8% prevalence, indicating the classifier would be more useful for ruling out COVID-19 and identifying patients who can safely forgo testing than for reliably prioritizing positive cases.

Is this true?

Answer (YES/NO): NO